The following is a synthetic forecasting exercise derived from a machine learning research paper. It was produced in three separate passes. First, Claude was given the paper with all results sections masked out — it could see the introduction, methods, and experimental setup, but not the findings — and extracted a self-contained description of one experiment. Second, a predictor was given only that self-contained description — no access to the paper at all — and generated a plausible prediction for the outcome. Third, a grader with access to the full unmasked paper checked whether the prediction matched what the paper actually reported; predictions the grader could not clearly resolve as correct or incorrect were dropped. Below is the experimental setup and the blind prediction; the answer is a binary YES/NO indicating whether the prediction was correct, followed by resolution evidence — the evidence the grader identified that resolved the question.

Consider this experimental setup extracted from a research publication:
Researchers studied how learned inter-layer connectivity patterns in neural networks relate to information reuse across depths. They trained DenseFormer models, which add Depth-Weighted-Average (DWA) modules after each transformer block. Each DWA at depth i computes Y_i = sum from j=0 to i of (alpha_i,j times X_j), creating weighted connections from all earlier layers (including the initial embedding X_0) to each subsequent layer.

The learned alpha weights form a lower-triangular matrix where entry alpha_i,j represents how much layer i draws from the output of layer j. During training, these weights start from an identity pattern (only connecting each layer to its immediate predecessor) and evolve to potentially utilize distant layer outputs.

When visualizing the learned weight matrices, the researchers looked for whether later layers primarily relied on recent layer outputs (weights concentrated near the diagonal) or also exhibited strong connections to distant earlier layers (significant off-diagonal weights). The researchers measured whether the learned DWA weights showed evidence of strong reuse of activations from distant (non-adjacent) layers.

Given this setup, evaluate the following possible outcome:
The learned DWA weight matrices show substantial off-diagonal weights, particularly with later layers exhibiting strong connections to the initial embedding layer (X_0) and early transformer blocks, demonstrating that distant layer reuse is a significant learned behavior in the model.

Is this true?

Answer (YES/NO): YES